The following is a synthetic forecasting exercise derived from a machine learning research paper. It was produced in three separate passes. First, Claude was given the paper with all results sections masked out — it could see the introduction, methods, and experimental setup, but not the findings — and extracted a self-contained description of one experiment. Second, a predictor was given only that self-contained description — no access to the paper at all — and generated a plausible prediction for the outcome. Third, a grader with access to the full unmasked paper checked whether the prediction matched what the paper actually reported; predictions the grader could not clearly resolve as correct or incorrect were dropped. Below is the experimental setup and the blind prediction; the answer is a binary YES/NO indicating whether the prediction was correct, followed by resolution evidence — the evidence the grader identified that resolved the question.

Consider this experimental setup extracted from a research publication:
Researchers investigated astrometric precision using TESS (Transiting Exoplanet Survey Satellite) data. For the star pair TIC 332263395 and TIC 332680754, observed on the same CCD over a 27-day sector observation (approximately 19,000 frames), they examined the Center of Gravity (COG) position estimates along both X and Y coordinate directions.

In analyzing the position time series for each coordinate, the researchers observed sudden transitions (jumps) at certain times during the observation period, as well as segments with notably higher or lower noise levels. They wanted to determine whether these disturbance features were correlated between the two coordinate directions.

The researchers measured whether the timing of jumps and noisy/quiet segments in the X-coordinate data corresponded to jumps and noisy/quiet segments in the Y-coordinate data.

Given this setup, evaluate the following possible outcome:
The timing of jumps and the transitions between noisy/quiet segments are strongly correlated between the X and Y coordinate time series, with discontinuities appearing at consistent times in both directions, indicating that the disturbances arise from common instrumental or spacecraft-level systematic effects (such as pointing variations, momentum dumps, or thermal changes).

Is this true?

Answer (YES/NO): YES